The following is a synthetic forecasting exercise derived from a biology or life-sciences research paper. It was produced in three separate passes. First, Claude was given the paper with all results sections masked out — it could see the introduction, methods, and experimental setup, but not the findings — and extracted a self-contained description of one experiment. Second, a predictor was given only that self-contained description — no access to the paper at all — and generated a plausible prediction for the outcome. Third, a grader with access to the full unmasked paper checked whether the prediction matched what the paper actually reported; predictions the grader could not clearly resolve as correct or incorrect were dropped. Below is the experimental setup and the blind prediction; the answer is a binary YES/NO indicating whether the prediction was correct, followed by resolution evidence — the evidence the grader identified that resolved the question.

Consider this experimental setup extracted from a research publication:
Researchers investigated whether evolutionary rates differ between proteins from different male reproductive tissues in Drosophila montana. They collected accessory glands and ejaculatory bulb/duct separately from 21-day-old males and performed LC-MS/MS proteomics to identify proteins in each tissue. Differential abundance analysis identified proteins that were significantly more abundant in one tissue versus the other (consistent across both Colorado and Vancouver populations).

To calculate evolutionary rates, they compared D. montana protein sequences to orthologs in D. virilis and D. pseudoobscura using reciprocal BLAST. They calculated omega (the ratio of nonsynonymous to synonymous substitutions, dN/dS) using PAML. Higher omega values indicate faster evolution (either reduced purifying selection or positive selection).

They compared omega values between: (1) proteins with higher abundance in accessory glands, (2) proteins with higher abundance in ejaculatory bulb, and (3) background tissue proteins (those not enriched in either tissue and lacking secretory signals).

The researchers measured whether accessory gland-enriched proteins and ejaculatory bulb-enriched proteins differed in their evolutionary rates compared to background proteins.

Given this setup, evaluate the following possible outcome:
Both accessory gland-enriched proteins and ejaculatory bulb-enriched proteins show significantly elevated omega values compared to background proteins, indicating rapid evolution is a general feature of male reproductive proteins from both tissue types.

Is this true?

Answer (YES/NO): NO